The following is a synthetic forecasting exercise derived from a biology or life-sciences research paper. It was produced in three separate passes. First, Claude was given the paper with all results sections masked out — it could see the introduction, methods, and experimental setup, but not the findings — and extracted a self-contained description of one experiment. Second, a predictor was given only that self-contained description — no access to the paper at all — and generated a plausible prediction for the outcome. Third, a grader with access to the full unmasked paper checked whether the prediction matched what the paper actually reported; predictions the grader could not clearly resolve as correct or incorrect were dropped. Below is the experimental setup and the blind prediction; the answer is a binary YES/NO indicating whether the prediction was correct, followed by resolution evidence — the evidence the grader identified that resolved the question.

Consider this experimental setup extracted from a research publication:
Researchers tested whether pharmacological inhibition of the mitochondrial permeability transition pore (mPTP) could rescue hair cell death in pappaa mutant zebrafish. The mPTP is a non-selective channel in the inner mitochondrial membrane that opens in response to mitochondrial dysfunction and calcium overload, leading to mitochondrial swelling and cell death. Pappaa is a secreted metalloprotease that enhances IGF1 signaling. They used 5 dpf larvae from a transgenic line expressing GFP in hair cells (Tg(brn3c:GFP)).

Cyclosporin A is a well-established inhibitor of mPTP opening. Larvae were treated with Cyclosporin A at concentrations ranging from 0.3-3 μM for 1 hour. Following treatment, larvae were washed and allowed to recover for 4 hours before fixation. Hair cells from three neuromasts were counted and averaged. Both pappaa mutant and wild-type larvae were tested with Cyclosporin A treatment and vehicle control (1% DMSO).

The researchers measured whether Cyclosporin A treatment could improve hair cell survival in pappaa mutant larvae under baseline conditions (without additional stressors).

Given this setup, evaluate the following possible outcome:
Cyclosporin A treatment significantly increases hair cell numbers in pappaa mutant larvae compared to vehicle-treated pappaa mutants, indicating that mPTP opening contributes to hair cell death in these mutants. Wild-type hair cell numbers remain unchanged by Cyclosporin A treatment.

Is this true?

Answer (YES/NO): NO